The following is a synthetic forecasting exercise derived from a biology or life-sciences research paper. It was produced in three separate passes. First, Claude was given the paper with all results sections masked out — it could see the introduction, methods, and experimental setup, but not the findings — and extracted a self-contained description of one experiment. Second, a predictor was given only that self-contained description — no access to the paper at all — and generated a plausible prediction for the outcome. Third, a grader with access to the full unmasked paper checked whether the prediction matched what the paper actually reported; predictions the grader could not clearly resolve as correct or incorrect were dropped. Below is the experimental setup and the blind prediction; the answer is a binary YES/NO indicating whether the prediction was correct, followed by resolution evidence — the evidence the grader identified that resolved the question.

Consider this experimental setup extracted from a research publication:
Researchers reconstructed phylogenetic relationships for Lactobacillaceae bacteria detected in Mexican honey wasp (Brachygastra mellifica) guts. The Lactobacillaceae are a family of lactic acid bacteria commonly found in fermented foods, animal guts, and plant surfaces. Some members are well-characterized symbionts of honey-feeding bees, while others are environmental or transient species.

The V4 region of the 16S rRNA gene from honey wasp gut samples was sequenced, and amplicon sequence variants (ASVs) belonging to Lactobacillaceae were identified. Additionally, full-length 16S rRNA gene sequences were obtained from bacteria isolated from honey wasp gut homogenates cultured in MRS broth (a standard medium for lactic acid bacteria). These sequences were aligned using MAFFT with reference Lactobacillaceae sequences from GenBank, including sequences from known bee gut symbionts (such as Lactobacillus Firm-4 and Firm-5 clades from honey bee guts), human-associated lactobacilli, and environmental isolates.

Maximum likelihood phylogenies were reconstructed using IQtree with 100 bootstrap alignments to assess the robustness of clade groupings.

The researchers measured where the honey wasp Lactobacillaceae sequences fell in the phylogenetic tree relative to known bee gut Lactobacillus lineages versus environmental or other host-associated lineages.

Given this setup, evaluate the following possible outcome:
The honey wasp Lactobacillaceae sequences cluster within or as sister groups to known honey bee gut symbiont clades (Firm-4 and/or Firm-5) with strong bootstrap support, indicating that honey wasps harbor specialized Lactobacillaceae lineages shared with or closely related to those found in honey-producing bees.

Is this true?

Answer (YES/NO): YES